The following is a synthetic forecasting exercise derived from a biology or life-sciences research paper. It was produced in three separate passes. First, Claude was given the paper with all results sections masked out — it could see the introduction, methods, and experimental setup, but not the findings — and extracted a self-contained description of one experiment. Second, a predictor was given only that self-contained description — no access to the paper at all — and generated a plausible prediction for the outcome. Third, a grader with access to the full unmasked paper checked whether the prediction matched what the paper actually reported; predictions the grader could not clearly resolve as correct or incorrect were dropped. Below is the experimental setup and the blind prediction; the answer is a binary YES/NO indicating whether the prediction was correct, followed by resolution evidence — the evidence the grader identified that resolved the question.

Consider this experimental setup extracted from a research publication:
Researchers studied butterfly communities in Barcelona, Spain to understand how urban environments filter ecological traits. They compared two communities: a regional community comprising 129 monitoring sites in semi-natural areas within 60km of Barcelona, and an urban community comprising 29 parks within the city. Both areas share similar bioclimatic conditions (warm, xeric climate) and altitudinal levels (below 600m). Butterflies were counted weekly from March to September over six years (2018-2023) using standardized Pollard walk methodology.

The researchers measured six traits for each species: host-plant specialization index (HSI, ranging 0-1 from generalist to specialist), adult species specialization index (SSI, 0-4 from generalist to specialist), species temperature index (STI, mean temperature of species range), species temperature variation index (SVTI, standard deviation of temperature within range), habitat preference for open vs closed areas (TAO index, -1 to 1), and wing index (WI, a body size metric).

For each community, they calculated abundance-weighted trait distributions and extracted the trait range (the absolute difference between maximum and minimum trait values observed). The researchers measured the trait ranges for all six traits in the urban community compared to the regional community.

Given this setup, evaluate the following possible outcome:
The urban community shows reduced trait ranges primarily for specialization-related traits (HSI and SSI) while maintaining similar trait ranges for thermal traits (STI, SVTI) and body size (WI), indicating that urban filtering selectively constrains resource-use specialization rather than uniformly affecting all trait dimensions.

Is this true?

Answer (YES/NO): NO